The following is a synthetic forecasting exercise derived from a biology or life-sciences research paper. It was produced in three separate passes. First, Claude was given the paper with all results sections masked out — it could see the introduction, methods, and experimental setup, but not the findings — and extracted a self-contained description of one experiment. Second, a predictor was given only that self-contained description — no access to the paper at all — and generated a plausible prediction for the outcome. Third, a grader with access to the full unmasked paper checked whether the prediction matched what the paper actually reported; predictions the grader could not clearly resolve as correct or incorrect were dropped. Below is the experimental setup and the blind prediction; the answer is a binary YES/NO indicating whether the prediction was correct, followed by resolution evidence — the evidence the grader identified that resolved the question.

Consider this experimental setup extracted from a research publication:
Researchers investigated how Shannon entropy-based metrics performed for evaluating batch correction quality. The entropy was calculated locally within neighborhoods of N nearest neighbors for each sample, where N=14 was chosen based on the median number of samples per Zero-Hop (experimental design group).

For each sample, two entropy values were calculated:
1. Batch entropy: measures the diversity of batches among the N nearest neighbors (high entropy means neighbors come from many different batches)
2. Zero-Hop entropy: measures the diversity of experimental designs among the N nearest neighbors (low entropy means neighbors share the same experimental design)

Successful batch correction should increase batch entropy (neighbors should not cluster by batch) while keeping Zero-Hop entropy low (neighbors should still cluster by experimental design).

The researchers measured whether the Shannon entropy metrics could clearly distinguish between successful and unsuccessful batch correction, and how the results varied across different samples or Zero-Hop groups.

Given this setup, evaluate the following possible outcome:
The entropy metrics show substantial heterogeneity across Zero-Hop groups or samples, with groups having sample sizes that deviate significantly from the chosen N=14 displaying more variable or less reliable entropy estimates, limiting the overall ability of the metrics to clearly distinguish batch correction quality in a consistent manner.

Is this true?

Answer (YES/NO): NO